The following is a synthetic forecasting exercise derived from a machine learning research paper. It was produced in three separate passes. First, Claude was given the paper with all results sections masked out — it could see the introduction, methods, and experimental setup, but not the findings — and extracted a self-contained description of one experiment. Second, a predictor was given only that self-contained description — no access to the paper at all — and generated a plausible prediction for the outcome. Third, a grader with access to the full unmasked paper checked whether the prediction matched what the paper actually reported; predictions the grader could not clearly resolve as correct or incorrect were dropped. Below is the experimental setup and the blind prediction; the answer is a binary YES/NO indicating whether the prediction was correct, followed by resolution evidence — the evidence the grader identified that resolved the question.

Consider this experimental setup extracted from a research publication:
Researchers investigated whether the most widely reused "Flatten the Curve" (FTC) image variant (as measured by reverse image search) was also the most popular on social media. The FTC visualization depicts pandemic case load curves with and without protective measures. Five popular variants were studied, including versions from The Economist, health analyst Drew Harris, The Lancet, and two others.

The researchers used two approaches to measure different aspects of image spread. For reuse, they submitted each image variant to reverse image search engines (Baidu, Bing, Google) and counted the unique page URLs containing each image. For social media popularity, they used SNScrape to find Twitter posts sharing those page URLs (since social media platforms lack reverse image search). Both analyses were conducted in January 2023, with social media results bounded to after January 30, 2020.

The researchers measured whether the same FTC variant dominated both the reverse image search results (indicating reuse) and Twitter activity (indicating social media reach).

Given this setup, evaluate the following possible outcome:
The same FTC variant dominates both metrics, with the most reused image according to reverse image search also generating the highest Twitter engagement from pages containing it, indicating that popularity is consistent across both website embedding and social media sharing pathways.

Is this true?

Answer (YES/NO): NO